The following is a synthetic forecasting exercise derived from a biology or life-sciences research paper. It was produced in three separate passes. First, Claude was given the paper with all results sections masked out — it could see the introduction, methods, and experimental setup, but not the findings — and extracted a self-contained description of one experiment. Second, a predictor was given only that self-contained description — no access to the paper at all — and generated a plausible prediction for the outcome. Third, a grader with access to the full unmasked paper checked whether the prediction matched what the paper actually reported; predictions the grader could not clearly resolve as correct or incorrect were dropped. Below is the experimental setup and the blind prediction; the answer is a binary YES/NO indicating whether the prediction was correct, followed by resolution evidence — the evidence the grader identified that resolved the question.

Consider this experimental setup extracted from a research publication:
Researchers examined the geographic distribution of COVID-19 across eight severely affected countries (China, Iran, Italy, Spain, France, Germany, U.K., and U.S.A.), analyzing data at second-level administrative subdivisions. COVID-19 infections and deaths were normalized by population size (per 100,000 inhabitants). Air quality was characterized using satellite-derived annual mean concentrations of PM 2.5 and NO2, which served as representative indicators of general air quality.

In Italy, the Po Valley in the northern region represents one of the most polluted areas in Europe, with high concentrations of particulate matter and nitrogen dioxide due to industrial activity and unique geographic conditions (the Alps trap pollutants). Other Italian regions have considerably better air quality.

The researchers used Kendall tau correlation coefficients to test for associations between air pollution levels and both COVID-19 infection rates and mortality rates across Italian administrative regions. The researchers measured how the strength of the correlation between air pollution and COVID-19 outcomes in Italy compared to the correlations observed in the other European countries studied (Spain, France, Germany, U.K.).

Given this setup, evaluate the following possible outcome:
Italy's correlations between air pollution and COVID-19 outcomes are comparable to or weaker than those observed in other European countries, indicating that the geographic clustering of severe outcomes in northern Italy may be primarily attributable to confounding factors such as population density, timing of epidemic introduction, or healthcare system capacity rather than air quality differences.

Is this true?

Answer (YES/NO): NO